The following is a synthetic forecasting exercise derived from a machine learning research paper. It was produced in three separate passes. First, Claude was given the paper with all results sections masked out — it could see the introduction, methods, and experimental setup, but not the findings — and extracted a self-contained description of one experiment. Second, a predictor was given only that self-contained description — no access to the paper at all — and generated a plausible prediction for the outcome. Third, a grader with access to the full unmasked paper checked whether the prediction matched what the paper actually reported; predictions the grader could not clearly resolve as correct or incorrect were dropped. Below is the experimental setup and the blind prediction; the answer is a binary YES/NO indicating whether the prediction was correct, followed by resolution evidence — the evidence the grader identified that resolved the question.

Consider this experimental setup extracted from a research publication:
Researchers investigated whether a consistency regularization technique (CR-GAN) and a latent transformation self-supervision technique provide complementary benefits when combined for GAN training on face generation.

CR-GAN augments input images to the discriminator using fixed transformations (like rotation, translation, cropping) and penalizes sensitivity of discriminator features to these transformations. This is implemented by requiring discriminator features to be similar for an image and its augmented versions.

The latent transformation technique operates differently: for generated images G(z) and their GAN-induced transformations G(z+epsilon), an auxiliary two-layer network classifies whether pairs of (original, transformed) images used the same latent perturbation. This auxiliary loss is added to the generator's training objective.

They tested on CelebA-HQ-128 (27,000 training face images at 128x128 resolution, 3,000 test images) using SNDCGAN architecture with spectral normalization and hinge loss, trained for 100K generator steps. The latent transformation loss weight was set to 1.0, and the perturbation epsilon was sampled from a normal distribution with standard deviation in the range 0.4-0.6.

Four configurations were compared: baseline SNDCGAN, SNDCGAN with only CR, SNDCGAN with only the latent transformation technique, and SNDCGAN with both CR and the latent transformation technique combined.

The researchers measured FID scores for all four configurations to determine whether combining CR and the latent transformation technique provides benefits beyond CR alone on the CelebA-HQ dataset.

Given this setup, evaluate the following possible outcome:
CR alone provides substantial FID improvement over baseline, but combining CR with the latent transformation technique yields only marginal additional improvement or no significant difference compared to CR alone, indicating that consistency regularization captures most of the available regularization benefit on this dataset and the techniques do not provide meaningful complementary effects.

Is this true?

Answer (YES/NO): NO